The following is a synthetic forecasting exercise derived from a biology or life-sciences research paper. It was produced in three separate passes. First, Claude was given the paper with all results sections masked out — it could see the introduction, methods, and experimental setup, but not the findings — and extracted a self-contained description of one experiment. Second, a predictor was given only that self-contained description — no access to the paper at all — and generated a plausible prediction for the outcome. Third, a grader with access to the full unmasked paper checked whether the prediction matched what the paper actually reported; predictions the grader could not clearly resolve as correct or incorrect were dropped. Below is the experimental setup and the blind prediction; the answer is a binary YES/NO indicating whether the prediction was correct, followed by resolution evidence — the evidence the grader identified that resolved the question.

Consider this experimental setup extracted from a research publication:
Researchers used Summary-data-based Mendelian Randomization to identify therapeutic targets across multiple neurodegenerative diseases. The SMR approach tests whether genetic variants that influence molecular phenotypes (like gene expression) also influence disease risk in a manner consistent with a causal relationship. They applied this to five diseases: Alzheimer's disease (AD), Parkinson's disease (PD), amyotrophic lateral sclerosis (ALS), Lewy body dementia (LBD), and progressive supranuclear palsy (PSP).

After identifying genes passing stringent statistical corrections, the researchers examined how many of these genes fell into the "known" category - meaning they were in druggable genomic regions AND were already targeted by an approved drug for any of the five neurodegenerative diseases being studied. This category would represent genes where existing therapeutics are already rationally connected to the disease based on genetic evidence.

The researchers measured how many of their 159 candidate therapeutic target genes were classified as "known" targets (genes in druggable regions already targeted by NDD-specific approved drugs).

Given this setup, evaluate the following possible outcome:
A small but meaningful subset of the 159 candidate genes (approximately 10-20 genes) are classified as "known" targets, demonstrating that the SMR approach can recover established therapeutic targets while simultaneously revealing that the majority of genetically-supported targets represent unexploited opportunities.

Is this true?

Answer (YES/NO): NO